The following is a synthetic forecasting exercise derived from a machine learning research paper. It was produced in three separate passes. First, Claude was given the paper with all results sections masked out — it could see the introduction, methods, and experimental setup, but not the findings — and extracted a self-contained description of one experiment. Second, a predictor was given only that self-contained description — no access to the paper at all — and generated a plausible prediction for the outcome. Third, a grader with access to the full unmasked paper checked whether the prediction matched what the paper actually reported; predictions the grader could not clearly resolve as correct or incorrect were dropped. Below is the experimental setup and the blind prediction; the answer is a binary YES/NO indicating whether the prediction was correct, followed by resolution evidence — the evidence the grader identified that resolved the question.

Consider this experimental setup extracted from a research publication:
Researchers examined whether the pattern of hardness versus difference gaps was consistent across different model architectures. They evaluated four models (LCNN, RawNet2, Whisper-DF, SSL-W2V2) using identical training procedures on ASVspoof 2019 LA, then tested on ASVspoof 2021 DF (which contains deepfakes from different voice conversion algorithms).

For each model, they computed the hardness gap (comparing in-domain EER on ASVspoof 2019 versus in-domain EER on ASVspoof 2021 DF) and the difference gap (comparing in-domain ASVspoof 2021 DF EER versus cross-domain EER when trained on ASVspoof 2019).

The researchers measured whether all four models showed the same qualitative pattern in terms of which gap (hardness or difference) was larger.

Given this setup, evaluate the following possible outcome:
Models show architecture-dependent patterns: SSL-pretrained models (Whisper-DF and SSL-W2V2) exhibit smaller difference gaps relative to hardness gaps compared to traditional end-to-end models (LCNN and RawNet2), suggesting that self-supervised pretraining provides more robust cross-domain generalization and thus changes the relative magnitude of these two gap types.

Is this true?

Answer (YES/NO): NO